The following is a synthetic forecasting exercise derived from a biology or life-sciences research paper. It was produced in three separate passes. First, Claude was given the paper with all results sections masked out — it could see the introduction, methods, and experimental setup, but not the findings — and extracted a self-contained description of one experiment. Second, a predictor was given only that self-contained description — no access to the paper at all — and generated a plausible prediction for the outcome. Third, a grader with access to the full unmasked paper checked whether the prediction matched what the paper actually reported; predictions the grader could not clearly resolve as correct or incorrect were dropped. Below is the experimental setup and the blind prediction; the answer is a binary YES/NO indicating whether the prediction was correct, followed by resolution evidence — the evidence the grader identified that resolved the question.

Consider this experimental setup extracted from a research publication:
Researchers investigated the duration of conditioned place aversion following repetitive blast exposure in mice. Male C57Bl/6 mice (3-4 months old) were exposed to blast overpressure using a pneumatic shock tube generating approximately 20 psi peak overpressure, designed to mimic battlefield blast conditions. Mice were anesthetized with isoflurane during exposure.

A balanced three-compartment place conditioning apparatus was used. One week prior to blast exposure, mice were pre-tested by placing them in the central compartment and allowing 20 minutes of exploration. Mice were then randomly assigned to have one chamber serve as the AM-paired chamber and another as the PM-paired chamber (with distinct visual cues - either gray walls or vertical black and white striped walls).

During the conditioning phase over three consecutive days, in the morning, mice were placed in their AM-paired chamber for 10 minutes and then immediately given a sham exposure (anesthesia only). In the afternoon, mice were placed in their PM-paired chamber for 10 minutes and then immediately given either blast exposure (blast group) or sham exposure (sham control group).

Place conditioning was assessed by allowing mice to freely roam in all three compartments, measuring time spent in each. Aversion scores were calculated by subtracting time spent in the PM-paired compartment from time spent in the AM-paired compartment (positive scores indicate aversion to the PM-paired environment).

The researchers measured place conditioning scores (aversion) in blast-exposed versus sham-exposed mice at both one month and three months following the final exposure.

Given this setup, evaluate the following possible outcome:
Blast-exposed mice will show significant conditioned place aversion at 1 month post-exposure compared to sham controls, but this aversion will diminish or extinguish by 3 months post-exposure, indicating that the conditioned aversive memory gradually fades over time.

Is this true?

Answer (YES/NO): NO